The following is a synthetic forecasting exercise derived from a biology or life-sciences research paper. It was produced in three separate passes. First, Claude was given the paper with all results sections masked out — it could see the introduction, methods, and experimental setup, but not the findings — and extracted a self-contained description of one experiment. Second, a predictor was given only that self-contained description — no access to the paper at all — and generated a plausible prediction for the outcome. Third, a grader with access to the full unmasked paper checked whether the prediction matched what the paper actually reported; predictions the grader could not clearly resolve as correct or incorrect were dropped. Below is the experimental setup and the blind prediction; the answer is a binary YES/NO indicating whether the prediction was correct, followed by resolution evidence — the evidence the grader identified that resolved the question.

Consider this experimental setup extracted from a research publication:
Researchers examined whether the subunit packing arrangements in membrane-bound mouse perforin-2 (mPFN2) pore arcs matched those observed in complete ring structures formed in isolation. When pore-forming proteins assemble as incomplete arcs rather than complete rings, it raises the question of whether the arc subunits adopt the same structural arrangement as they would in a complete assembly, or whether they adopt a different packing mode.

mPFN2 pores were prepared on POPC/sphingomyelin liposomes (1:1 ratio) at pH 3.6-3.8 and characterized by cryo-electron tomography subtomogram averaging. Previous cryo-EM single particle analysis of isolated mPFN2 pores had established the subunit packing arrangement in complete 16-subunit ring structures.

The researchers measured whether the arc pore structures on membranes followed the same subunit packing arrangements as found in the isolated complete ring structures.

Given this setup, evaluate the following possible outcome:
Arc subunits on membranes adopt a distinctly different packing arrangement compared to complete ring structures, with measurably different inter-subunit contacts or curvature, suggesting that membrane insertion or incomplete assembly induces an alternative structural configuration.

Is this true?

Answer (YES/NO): NO